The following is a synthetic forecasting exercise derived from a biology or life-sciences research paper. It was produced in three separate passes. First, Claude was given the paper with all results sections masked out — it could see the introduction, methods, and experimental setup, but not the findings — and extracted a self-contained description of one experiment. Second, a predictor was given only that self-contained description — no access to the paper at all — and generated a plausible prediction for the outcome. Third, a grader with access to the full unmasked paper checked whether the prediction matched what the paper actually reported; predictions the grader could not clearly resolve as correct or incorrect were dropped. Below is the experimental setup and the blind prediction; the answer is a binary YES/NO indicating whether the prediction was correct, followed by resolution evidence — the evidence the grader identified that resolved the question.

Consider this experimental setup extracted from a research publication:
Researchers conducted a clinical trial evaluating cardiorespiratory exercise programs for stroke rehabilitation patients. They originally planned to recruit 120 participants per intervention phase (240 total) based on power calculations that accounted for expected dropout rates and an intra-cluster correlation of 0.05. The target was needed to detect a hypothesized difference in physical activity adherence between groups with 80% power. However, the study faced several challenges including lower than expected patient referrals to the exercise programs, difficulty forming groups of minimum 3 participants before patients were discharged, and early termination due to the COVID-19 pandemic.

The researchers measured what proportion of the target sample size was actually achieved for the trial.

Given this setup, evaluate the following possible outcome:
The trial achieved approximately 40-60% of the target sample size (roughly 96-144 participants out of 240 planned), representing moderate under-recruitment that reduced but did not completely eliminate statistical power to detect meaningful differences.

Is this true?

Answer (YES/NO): NO